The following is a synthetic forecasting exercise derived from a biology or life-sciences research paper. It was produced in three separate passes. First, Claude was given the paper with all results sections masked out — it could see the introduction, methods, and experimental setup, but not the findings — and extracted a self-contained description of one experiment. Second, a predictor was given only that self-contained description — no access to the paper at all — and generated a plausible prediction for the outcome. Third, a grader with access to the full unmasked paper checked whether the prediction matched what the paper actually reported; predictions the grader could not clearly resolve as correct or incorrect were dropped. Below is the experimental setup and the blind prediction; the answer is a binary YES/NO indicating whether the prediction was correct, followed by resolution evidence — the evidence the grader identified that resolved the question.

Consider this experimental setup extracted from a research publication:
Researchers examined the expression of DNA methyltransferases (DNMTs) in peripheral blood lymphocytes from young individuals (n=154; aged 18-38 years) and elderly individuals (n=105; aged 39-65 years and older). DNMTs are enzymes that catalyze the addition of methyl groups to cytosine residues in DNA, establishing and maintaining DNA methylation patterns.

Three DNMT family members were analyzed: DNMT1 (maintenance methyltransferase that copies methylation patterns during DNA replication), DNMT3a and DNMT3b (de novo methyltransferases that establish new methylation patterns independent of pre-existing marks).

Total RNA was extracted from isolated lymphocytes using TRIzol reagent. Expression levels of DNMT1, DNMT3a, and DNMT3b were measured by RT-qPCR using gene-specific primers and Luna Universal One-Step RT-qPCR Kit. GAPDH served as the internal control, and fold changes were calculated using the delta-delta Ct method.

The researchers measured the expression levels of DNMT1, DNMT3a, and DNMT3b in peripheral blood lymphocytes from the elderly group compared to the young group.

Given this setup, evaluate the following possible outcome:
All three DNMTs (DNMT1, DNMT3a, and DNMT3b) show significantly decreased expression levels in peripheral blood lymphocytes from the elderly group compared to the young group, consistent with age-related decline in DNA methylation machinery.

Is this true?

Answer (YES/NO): NO